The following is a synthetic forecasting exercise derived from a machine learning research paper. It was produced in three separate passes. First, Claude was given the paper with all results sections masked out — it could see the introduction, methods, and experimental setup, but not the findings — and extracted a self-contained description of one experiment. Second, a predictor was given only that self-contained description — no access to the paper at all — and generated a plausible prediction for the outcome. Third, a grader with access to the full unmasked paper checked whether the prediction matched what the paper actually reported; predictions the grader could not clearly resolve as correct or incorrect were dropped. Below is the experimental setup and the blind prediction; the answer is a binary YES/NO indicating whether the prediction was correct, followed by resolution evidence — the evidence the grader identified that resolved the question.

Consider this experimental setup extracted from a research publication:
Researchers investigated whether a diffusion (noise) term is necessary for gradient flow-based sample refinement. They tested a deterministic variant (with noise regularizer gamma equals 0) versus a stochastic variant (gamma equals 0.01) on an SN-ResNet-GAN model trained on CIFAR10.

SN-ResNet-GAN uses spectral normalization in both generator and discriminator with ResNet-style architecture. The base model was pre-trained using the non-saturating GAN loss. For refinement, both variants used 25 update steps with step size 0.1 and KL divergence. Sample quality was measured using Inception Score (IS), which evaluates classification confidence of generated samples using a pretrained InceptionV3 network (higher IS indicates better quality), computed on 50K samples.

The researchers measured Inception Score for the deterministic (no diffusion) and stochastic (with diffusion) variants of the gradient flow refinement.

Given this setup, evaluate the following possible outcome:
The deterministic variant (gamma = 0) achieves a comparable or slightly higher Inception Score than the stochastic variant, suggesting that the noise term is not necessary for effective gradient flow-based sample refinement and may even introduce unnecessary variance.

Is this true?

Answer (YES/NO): YES